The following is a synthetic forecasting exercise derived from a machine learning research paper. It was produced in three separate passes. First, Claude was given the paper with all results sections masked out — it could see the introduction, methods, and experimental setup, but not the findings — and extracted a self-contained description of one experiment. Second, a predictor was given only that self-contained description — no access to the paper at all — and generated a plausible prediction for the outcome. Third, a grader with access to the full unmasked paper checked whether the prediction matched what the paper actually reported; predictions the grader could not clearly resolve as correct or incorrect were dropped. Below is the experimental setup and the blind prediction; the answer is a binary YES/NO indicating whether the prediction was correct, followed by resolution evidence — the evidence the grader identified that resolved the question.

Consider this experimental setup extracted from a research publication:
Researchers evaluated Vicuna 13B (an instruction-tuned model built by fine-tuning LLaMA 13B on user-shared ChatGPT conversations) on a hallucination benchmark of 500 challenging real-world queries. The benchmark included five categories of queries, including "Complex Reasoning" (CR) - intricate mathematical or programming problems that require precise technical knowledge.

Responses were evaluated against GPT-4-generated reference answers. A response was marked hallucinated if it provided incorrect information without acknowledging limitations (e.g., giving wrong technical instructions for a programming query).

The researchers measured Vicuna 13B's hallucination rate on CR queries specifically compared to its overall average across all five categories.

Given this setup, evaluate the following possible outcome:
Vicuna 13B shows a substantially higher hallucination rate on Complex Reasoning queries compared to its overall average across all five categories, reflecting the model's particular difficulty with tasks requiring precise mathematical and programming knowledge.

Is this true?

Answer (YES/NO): YES